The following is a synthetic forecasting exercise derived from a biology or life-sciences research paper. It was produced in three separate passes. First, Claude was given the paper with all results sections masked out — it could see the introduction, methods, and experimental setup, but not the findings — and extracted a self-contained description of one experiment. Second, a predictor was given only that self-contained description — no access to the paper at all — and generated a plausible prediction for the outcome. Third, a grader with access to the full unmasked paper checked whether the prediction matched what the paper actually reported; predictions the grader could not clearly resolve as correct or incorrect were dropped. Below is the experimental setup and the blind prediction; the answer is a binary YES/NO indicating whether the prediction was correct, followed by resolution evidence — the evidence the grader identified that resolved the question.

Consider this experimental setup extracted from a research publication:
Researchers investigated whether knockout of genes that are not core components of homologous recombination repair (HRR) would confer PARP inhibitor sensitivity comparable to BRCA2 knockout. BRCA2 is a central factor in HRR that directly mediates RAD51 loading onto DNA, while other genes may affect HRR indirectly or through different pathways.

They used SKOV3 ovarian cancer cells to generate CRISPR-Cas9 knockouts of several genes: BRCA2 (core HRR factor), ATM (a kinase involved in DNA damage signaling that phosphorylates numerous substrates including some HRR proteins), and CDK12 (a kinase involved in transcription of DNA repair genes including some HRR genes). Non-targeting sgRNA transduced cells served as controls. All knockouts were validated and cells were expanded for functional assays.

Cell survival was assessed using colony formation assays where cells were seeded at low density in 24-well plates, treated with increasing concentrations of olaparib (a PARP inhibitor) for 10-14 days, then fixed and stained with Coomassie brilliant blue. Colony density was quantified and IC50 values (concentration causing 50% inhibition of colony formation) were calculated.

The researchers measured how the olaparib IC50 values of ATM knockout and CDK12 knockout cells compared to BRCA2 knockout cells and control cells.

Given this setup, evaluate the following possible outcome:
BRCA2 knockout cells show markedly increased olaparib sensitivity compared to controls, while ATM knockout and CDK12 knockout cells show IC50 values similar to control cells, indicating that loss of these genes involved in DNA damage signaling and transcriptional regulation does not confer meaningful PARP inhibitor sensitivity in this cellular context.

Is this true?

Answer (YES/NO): NO